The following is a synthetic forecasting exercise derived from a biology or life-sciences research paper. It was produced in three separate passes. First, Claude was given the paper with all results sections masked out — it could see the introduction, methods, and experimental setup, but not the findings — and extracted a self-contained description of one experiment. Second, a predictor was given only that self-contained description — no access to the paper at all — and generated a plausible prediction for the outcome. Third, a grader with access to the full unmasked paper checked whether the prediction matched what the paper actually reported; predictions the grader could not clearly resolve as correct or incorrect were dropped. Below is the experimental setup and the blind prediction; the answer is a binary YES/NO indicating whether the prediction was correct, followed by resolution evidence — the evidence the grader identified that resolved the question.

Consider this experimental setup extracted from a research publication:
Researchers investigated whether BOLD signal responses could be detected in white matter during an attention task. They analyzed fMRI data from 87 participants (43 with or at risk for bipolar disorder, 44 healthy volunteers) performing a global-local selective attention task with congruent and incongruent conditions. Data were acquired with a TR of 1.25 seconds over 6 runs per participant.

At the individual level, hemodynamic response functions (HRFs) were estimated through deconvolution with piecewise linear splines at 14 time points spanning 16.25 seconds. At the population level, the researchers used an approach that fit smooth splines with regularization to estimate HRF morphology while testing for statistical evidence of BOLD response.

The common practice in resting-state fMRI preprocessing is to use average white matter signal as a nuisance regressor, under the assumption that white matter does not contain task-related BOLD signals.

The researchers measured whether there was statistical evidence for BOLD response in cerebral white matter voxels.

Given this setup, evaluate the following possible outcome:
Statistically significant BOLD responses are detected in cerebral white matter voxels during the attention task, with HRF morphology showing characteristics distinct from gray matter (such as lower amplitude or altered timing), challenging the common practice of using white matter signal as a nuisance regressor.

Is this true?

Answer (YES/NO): YES